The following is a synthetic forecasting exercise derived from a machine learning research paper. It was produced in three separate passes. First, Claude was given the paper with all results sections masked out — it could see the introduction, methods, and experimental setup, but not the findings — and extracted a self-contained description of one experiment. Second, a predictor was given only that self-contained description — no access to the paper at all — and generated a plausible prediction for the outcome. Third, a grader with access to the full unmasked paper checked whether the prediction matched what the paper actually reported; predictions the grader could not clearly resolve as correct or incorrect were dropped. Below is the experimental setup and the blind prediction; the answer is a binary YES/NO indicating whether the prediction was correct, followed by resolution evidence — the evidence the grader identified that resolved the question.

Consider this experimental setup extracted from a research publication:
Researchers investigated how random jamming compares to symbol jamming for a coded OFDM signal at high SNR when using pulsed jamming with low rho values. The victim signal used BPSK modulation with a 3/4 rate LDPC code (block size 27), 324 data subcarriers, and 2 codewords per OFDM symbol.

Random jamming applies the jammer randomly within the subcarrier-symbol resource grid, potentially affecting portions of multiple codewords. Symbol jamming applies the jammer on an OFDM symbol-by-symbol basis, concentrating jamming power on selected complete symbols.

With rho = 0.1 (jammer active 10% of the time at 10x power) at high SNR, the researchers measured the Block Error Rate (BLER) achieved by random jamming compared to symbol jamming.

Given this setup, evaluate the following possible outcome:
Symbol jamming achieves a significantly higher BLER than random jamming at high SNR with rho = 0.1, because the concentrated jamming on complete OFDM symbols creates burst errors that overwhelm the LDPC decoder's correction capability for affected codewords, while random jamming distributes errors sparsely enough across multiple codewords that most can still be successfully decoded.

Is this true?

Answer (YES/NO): YES